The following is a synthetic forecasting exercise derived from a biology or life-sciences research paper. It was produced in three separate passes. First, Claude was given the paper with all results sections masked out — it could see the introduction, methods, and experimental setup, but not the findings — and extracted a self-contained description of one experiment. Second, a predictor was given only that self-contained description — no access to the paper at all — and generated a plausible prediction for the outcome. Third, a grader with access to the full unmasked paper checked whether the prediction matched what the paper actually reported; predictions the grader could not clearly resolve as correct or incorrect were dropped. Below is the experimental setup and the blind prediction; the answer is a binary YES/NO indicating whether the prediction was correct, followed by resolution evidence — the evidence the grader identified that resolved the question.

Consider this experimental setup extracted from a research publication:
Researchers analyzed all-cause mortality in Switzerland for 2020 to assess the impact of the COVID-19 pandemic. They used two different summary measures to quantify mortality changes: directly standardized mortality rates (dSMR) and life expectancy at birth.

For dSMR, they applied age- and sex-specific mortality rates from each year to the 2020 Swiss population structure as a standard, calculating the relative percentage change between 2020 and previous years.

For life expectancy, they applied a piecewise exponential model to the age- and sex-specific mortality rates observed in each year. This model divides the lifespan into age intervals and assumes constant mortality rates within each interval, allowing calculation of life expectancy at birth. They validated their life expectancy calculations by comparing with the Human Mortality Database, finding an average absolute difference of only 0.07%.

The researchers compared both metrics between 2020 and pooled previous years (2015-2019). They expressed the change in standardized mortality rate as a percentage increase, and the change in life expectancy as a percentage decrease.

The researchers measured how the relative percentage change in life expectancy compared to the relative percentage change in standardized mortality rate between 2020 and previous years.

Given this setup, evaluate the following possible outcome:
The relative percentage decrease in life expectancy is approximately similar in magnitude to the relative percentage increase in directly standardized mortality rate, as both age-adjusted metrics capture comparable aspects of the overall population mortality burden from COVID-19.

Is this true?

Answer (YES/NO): NO